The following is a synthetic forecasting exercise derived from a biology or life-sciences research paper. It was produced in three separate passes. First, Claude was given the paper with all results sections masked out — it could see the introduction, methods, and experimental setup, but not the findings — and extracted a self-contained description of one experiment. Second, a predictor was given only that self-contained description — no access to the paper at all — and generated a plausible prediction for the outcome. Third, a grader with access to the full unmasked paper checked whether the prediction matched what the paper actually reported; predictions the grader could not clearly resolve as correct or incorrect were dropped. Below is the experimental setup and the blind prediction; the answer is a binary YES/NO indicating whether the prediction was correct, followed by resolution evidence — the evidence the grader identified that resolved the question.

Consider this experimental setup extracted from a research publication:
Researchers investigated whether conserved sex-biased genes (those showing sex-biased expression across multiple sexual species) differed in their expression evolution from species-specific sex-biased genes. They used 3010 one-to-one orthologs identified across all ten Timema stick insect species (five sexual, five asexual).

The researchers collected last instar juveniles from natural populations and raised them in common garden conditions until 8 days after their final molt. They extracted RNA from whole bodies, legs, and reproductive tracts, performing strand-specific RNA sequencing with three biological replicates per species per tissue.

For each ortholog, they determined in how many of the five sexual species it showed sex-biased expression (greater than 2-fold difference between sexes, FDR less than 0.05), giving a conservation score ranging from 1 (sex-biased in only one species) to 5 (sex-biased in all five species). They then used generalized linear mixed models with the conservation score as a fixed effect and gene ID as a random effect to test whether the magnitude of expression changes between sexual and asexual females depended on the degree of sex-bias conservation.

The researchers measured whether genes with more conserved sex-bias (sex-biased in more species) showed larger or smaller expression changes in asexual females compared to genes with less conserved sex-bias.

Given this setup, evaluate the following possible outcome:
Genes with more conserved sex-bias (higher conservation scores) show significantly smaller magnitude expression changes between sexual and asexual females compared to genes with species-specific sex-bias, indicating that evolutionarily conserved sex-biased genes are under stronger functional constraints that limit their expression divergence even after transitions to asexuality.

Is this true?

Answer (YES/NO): YES